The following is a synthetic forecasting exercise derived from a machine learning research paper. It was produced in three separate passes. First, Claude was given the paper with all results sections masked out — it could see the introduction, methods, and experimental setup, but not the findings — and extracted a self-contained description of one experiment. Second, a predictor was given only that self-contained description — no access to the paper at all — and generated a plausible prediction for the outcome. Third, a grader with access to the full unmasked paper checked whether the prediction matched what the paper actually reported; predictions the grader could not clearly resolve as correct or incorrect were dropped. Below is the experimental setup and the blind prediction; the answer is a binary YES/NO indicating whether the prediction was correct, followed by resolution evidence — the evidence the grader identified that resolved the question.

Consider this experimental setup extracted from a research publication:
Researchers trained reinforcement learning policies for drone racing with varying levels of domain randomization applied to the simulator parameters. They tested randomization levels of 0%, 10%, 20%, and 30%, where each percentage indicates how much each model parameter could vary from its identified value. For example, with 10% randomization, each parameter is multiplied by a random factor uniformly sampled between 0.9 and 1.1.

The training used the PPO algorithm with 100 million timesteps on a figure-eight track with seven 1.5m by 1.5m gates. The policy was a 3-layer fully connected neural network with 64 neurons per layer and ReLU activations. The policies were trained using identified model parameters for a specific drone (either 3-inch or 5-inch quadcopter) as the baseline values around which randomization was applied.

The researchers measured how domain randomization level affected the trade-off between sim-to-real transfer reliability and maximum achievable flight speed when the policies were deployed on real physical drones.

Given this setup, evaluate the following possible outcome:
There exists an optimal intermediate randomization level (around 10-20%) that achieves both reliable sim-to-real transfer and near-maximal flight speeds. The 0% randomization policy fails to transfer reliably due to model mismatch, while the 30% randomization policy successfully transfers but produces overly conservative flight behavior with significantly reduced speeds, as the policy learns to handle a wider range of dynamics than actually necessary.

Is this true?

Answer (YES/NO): YES